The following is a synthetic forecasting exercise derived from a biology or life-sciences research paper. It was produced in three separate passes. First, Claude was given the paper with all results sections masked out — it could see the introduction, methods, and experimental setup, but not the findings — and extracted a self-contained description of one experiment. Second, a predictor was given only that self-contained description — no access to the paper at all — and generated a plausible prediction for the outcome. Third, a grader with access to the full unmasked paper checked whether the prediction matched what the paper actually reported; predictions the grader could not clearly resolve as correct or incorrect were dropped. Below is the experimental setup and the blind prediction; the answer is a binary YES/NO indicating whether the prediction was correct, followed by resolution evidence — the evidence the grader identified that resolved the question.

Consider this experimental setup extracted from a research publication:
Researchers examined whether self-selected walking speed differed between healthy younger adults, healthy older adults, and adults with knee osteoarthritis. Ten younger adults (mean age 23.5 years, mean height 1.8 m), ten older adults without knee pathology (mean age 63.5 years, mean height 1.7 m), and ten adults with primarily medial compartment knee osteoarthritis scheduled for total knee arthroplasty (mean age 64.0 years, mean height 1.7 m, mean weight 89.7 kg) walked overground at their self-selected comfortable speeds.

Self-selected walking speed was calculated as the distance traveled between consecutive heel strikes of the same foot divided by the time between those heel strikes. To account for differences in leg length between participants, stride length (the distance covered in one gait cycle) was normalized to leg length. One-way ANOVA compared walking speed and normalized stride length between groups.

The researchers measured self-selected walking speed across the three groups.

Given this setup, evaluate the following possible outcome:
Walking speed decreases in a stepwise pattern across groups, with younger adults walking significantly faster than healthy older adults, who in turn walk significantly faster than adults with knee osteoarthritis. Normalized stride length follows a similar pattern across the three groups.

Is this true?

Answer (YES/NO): NO